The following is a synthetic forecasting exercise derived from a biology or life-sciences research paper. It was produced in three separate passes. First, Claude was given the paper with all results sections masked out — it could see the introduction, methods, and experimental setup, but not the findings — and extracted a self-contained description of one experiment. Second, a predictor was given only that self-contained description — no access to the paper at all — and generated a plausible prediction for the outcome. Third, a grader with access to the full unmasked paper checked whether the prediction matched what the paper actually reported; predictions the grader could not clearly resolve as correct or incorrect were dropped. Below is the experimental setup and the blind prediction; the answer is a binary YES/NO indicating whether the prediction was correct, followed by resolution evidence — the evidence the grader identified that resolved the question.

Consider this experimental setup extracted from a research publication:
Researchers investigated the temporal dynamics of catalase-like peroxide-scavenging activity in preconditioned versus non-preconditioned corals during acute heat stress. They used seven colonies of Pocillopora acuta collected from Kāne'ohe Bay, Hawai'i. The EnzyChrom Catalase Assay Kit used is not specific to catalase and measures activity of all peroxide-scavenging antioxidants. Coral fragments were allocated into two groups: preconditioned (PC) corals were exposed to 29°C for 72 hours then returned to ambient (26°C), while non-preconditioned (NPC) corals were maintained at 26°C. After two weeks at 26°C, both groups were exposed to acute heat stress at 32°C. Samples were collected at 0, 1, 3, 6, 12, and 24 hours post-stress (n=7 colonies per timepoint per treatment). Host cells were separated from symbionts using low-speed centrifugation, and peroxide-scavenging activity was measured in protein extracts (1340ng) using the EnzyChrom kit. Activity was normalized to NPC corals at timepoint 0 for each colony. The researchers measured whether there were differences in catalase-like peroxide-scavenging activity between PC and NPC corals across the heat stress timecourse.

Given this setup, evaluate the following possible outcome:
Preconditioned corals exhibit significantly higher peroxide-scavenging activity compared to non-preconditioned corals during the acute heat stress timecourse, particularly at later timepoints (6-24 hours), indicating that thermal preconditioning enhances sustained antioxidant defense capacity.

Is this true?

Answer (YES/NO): NO